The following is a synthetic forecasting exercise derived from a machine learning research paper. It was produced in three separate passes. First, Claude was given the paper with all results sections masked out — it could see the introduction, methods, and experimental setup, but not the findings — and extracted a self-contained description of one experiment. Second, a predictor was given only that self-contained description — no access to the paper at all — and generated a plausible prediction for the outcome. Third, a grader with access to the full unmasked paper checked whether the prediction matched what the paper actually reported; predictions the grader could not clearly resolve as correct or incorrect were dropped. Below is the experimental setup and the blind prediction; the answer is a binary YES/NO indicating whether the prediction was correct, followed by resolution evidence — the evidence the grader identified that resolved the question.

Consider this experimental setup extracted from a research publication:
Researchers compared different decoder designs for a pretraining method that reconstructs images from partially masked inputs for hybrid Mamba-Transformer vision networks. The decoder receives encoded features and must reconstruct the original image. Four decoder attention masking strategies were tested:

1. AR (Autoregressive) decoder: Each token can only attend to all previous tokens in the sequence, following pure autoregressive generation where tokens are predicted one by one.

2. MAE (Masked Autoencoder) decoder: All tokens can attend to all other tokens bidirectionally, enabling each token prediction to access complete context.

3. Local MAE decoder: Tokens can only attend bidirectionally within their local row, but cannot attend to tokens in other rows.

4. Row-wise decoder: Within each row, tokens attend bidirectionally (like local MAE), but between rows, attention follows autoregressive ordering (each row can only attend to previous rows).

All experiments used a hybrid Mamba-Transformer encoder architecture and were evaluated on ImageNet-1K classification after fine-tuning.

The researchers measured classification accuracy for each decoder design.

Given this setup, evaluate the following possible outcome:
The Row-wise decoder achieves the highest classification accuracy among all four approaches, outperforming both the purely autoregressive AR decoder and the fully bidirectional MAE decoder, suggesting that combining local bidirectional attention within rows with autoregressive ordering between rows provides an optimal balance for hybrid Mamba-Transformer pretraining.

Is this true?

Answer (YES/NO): YES